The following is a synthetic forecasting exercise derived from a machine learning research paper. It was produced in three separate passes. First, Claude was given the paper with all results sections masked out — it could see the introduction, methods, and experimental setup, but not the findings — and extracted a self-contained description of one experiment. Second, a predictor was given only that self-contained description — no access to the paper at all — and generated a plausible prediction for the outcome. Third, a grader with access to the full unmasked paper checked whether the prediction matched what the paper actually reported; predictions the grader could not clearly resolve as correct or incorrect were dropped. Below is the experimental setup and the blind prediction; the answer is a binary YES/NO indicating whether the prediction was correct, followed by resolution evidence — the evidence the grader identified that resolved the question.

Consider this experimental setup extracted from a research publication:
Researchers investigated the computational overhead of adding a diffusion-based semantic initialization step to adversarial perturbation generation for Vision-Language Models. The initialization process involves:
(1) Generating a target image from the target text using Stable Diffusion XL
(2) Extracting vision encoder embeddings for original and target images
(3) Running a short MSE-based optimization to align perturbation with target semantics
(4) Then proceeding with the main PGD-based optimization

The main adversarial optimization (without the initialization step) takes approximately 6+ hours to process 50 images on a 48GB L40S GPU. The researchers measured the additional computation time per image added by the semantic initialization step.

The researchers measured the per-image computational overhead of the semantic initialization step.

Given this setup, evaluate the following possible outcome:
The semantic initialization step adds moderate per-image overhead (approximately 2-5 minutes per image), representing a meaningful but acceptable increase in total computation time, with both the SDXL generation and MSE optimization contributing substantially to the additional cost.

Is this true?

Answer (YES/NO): NO